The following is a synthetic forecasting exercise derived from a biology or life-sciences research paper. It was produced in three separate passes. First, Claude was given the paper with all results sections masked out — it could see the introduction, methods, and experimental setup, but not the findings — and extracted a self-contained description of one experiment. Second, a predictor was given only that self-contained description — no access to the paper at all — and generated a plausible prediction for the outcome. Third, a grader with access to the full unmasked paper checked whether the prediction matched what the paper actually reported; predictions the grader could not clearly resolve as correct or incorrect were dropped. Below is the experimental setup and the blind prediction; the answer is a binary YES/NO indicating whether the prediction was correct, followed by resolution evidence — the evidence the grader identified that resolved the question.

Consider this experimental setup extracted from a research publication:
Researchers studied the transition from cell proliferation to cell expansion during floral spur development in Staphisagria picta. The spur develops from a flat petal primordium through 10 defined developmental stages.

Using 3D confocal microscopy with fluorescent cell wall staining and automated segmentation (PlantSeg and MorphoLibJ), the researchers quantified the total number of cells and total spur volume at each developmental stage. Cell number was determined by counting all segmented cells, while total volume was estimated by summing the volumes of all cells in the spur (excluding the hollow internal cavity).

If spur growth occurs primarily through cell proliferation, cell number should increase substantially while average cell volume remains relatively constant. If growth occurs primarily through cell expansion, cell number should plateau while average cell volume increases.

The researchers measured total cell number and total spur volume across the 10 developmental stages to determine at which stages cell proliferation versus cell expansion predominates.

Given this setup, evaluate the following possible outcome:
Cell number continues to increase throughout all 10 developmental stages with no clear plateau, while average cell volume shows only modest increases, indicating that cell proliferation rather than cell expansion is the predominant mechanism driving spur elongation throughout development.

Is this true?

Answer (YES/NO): NO